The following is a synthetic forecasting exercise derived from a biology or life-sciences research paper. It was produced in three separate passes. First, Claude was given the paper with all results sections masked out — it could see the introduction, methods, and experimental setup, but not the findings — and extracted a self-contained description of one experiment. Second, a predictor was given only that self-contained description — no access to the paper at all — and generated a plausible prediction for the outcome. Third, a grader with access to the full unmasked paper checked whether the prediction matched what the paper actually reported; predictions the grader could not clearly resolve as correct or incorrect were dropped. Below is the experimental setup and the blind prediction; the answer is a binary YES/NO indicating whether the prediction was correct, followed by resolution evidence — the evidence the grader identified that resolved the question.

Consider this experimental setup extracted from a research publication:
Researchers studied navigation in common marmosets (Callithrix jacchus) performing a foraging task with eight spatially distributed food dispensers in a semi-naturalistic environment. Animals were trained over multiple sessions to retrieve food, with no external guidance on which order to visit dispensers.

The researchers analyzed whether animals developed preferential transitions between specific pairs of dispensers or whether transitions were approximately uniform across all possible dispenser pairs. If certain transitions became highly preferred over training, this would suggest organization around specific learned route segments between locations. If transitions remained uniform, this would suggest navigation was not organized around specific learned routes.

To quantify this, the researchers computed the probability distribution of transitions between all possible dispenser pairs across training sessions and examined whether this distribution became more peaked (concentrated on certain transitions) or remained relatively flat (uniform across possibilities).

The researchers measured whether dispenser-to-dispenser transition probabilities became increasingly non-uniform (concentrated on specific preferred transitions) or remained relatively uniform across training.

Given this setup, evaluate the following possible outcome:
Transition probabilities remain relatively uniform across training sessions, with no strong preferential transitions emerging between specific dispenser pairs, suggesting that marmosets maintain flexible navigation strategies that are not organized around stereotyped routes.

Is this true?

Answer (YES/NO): NO